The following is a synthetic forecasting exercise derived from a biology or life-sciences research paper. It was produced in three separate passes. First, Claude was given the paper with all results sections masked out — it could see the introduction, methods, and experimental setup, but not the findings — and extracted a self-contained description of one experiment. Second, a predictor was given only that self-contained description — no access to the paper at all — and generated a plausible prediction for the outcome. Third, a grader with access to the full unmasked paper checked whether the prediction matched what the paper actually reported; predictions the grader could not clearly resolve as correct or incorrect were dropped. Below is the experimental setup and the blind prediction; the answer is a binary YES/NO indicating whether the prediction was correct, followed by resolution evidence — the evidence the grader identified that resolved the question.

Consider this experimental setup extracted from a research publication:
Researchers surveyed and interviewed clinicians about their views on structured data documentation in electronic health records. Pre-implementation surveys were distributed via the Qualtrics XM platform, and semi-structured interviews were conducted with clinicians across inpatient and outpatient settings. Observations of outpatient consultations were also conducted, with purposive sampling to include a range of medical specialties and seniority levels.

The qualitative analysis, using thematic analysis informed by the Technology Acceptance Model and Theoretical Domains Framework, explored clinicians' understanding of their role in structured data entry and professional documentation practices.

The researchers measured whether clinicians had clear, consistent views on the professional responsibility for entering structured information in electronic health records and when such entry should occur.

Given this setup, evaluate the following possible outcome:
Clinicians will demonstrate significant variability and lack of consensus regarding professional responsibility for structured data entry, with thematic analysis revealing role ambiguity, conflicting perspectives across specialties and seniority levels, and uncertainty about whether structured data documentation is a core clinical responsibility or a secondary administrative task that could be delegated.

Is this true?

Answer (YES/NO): YES